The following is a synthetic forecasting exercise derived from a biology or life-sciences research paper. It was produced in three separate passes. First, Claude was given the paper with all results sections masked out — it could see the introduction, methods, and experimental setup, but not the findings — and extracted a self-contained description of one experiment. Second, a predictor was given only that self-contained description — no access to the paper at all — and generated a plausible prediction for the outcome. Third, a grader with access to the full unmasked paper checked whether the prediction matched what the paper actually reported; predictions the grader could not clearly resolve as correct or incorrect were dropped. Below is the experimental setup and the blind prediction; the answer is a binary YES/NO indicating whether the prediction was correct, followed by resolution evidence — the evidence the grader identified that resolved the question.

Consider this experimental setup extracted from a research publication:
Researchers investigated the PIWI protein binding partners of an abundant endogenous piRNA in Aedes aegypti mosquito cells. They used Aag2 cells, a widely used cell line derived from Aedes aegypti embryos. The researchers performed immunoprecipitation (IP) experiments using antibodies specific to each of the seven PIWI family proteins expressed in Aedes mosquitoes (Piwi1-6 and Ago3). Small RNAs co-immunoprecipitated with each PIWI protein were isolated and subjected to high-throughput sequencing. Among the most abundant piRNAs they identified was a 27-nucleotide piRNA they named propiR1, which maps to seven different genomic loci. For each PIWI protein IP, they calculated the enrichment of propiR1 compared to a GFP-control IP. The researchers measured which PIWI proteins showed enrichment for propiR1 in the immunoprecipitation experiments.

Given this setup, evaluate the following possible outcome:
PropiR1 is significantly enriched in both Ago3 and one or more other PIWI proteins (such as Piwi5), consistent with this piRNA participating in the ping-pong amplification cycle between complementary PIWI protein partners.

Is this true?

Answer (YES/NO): NO